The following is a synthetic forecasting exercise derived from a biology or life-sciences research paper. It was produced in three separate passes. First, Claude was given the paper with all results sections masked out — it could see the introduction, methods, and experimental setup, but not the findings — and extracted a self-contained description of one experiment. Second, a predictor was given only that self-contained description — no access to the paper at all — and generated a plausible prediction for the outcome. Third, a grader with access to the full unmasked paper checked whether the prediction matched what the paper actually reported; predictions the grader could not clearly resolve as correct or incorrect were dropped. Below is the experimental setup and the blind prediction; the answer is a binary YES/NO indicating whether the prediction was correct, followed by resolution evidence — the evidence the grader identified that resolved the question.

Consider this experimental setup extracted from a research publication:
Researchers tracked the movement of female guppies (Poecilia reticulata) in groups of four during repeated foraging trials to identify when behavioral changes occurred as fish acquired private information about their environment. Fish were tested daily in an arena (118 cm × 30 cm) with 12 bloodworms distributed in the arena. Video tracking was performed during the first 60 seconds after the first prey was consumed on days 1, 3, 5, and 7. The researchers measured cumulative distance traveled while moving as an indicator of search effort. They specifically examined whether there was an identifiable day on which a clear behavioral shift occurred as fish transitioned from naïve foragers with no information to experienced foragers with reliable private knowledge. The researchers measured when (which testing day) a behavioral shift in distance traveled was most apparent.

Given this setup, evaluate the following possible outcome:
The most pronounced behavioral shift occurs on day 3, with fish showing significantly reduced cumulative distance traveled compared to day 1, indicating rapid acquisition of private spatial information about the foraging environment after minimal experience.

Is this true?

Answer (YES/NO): NO